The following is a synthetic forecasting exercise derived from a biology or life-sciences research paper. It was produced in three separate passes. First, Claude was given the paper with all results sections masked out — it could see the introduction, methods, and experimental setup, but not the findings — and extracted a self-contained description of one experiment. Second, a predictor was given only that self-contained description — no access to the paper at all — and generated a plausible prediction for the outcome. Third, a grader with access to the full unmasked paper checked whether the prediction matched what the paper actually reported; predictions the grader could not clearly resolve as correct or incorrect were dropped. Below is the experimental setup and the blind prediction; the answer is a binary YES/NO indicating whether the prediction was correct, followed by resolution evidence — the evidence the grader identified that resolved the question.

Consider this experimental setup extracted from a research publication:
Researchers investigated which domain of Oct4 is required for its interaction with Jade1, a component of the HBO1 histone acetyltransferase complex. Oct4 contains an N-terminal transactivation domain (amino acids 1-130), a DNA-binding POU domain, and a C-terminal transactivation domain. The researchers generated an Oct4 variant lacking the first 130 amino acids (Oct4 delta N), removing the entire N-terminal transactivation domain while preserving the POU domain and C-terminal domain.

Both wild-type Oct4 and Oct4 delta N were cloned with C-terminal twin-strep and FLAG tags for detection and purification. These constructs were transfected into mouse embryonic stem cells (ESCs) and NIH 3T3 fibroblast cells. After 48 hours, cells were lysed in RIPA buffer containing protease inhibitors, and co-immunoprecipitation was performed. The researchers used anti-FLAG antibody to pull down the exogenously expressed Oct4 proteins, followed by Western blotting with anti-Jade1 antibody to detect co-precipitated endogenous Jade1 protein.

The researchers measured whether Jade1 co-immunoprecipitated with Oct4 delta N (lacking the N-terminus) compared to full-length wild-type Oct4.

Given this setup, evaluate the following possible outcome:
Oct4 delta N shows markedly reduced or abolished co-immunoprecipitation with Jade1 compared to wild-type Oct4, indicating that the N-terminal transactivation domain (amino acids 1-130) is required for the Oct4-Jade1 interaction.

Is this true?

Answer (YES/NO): NO